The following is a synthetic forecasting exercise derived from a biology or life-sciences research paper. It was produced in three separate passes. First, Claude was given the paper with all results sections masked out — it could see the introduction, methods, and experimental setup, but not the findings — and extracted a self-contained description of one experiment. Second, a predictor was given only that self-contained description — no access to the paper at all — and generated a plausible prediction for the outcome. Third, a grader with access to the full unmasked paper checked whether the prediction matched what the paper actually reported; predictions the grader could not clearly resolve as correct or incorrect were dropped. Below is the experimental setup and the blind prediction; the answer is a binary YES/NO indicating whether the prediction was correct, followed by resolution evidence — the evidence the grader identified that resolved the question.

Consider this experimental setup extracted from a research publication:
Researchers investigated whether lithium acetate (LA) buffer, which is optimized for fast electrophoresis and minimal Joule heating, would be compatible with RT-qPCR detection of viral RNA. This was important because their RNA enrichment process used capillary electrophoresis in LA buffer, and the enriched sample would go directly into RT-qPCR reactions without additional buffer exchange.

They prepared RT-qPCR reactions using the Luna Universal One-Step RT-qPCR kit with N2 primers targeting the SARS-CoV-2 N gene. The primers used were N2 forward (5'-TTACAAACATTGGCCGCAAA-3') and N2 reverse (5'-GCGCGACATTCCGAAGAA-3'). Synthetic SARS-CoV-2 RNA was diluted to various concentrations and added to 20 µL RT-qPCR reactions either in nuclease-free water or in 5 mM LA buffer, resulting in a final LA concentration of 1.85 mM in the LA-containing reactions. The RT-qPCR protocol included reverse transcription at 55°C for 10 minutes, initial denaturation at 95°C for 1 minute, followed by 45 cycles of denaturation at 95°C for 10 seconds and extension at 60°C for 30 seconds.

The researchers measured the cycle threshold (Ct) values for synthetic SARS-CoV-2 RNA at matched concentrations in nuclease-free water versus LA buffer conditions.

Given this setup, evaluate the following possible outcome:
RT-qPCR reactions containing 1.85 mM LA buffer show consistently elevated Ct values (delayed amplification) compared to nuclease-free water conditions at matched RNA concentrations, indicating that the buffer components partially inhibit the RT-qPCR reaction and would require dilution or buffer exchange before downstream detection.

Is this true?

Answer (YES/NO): NO